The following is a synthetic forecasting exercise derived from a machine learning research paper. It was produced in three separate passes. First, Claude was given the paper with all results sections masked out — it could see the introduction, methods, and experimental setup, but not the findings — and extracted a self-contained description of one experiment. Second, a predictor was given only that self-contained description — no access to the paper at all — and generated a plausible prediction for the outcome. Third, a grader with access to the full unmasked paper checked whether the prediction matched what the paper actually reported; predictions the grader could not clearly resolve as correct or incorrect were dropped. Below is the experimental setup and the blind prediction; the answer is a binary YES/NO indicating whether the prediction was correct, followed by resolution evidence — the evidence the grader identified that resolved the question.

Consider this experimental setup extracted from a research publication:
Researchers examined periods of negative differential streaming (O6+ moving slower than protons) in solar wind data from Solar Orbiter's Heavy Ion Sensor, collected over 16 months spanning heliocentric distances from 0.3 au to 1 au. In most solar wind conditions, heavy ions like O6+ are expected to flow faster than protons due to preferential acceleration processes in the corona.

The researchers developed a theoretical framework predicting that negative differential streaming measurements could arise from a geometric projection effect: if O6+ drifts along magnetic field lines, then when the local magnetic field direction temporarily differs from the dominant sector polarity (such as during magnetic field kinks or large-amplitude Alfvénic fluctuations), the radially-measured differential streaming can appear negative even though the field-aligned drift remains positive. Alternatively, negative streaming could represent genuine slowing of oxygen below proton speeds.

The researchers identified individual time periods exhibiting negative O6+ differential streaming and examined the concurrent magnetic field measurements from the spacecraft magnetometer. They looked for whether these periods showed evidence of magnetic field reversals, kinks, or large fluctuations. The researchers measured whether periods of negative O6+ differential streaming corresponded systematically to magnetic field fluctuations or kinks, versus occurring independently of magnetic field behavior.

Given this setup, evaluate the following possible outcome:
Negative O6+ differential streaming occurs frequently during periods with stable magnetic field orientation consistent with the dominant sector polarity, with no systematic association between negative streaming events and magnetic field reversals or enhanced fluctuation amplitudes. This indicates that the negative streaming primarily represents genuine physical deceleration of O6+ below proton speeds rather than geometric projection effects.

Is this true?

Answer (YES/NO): NO